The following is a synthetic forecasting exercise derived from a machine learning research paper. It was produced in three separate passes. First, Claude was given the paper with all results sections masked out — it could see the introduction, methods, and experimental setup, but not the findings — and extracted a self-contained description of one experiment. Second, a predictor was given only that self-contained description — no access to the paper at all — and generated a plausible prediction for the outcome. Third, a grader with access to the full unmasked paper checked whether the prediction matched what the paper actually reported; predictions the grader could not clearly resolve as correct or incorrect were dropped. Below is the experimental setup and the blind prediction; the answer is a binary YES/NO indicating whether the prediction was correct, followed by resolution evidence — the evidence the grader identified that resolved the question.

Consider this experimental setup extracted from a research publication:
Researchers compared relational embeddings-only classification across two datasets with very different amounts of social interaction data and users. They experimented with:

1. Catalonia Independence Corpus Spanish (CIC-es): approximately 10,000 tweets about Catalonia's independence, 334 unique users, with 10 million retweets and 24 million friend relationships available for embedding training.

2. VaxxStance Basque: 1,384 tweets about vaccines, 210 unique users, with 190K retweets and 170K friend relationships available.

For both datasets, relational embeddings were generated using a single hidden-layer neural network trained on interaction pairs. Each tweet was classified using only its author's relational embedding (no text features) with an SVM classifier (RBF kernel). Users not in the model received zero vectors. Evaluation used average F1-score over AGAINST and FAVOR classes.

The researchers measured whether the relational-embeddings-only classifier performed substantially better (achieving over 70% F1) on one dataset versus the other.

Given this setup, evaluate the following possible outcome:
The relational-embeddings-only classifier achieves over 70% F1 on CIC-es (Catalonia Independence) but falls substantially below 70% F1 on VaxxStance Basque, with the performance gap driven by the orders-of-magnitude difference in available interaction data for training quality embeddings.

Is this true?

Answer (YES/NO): NO